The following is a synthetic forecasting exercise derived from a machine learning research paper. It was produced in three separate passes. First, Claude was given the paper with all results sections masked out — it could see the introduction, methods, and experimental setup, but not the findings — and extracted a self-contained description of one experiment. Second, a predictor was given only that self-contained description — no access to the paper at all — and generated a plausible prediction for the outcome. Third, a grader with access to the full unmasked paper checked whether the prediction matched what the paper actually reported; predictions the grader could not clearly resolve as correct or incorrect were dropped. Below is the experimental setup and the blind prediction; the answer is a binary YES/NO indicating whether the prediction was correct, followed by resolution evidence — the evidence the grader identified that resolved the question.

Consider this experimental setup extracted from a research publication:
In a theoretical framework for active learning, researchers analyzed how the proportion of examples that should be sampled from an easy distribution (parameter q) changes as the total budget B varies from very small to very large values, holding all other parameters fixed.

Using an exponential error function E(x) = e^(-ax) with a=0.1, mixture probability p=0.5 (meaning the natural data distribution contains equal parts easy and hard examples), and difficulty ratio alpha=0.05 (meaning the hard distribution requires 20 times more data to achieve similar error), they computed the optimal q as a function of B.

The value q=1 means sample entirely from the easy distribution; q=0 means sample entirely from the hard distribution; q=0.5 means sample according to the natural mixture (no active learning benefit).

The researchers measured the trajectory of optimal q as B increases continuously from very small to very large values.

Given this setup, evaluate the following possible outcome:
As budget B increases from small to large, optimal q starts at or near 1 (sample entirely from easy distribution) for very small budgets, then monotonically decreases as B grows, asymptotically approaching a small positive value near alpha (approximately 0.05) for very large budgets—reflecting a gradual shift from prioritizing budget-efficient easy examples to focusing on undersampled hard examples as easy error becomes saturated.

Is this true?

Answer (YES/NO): NO